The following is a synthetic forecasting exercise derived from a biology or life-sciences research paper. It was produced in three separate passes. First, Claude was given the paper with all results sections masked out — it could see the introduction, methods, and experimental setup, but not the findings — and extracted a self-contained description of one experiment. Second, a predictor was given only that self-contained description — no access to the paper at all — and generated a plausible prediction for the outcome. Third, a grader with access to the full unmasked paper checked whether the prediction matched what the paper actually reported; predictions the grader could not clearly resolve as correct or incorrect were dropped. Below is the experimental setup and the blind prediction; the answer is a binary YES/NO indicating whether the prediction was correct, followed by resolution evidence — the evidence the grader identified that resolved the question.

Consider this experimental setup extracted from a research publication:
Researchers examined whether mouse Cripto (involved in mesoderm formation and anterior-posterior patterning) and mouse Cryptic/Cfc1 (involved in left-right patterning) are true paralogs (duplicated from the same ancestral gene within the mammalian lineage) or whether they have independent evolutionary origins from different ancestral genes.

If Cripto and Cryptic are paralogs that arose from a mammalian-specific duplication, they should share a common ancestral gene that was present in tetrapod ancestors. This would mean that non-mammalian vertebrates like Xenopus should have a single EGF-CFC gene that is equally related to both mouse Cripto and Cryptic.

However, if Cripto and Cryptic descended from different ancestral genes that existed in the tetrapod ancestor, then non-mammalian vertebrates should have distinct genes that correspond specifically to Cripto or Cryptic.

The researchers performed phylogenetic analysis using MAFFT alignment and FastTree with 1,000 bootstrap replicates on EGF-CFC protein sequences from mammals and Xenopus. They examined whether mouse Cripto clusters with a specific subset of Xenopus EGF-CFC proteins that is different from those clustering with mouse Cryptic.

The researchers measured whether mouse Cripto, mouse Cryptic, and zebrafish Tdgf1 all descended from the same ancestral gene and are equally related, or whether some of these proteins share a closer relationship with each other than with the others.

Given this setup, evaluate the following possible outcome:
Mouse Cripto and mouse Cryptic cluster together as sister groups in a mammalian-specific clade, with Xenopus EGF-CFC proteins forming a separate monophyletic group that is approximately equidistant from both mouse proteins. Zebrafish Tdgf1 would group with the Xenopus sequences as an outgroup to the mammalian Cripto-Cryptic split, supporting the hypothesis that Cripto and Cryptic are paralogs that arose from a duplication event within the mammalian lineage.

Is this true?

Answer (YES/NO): NO